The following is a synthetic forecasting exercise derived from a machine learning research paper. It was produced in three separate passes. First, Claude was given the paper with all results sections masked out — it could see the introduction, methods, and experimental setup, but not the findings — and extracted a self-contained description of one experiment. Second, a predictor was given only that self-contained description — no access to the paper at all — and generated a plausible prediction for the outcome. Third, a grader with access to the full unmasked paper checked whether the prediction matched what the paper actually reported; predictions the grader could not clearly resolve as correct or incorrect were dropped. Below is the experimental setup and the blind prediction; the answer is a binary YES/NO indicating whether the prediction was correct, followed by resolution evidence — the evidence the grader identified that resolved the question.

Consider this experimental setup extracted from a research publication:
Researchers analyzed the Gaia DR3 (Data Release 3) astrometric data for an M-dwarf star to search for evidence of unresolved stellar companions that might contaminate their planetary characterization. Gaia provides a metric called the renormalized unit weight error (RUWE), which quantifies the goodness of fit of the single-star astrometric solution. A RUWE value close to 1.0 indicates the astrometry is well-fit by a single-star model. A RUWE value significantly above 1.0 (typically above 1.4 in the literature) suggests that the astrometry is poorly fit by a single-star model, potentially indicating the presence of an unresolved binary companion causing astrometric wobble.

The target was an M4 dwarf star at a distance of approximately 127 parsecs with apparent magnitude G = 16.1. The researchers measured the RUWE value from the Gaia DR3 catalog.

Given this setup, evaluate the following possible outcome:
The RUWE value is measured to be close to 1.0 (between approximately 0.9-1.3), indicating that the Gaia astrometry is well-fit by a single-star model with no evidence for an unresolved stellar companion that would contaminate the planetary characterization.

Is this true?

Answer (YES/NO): YES